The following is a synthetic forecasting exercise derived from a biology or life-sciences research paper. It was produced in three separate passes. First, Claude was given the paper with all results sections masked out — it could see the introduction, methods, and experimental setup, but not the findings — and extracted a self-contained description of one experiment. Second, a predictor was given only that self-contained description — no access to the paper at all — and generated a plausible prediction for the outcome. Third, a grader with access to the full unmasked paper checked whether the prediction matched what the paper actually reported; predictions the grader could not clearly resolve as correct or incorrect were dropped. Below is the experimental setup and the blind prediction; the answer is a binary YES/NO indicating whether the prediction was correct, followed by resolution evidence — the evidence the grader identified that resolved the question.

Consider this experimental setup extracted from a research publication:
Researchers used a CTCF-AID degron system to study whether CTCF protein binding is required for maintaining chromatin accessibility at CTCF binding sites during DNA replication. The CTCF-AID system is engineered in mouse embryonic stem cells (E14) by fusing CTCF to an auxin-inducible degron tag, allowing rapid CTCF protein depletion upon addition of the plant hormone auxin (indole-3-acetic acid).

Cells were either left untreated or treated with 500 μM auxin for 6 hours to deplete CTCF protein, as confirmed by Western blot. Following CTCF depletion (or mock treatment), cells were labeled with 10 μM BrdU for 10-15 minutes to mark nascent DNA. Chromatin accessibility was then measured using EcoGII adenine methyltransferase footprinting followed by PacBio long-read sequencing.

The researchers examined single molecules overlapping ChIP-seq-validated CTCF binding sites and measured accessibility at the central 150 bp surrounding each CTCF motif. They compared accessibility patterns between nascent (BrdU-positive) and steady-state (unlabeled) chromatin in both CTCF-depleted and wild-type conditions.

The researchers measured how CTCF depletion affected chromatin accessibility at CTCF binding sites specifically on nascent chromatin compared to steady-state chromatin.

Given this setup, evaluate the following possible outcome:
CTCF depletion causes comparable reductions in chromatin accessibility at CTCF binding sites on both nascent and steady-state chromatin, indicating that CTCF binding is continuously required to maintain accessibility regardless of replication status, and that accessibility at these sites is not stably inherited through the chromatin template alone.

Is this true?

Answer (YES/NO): NO